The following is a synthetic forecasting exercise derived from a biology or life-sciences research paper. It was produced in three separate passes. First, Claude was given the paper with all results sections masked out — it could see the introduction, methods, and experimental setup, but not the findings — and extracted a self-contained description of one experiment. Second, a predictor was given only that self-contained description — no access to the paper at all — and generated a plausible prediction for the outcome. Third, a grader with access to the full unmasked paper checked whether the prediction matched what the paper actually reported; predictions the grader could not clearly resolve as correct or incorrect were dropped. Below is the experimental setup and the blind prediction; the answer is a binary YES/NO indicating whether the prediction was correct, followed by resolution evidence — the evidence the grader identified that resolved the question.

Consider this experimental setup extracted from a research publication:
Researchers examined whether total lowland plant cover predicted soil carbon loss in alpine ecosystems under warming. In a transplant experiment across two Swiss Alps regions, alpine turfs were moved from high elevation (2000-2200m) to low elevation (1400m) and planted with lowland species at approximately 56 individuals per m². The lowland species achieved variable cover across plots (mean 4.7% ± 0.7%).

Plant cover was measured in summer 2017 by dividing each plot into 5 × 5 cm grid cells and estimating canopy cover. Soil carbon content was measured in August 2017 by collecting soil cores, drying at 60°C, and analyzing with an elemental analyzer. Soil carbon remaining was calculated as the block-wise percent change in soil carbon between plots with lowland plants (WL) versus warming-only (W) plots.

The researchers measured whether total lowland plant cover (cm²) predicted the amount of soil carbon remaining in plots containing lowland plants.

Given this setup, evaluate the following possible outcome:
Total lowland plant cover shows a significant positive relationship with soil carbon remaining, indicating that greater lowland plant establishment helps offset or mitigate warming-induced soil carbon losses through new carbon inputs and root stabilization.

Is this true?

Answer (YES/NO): NO